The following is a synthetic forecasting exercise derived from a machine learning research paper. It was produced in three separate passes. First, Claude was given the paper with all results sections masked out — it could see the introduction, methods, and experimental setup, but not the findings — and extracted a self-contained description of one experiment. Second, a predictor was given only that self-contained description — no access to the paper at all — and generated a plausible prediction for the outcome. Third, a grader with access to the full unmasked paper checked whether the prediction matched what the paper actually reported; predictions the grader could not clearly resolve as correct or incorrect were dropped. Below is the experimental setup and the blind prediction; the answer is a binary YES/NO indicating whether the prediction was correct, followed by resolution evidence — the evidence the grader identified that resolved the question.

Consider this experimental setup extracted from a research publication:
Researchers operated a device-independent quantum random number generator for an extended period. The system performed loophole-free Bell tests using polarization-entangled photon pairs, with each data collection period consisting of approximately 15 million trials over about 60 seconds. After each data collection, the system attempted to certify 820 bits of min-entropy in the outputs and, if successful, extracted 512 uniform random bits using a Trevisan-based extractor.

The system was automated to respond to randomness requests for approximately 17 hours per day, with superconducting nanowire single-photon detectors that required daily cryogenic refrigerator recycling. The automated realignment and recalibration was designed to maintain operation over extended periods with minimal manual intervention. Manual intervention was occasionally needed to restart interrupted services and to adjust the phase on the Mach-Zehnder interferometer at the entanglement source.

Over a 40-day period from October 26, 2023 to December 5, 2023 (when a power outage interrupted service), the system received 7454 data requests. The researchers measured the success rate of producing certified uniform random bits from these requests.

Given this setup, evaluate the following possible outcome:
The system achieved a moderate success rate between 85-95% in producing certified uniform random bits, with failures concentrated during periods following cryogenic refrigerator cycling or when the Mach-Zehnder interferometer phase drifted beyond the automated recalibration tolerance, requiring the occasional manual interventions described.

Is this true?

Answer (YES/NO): NO